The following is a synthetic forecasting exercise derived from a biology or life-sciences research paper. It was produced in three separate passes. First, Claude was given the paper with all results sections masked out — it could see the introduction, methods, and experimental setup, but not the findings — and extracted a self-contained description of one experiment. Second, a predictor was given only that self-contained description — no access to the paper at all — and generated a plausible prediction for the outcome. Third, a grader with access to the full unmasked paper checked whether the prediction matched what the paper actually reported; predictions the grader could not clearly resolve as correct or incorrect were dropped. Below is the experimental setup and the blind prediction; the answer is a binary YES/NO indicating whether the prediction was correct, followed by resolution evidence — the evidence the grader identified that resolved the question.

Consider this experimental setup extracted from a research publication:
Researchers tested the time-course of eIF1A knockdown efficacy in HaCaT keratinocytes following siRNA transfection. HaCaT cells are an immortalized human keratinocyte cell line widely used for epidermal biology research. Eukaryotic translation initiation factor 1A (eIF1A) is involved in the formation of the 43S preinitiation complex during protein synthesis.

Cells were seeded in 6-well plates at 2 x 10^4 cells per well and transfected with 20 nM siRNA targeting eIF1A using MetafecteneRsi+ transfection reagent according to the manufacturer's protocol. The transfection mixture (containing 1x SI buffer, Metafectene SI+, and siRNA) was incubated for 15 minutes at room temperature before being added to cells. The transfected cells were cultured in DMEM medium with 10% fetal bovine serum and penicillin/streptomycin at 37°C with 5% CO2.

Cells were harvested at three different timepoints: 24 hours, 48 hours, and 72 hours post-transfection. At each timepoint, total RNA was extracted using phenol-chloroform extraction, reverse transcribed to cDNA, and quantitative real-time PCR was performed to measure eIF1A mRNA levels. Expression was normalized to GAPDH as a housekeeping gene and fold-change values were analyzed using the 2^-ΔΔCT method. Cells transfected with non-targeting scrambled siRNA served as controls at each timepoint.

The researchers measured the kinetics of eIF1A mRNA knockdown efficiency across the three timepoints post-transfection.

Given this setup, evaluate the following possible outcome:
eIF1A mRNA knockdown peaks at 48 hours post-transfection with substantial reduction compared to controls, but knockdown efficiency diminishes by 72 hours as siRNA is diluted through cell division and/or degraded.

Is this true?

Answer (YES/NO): YES